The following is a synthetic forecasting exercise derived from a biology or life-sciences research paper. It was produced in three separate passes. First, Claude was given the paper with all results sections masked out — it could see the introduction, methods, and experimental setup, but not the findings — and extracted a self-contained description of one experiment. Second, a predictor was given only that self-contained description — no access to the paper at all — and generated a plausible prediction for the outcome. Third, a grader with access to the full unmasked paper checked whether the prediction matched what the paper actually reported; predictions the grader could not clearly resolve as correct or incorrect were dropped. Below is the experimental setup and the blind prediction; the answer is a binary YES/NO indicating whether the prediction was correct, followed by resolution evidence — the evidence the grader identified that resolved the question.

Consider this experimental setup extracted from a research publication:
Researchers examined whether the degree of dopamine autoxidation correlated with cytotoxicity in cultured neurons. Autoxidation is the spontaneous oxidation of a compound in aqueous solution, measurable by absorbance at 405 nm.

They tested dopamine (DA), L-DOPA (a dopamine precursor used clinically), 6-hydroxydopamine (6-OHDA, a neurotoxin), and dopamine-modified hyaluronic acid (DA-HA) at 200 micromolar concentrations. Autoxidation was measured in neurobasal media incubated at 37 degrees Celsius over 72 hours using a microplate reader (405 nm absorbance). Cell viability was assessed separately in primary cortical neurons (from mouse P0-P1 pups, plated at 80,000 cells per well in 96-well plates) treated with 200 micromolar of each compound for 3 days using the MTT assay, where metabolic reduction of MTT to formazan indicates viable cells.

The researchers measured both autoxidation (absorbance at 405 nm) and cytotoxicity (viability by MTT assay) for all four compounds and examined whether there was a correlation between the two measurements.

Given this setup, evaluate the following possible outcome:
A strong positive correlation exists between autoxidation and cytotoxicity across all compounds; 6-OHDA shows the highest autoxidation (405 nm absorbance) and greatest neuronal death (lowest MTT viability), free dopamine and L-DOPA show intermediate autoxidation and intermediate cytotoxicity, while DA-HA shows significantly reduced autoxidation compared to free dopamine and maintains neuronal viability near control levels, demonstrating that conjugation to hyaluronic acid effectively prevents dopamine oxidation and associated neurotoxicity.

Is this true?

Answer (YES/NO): NO